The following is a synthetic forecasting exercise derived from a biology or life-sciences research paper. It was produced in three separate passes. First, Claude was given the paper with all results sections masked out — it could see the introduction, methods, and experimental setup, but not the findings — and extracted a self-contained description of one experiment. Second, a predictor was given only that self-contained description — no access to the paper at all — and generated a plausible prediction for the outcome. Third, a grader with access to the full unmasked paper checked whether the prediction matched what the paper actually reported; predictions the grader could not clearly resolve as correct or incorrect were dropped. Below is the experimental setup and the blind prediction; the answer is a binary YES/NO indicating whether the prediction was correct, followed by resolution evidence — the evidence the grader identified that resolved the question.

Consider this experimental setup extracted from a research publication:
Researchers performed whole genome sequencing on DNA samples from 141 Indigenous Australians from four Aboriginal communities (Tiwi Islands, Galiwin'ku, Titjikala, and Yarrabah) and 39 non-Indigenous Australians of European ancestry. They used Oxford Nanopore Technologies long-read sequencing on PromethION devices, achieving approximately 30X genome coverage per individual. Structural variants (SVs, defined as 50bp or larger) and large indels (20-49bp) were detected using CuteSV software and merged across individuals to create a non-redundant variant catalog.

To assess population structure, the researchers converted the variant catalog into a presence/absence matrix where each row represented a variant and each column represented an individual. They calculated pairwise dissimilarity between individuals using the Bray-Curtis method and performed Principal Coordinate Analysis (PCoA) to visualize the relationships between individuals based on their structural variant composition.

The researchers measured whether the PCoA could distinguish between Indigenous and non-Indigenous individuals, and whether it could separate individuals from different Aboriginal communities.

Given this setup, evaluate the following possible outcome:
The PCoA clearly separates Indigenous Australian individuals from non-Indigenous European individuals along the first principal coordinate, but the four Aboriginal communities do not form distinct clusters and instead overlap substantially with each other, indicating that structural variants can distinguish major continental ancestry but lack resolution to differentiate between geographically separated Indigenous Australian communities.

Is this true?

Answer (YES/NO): NO